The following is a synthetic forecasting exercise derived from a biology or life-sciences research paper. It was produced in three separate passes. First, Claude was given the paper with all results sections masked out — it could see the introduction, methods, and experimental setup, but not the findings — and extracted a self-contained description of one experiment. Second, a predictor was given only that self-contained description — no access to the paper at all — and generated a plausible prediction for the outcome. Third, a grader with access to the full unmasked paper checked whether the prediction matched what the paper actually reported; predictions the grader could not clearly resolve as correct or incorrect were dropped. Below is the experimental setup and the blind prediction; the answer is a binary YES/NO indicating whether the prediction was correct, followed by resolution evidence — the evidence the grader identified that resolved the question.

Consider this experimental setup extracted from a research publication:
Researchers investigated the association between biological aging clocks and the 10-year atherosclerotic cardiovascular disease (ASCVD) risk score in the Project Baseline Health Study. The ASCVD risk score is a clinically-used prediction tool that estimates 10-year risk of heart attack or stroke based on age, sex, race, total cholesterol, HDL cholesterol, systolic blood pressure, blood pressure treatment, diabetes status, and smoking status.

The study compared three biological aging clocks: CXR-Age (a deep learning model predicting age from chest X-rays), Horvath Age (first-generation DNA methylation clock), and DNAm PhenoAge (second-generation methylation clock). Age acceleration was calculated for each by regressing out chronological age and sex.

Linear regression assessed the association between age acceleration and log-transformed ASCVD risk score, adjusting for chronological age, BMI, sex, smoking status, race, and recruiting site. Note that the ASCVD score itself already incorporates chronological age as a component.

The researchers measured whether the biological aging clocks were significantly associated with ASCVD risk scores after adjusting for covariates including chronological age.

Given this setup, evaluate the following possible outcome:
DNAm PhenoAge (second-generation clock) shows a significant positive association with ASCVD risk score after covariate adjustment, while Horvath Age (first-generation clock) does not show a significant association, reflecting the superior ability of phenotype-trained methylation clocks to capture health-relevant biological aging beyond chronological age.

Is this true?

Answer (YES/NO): NO